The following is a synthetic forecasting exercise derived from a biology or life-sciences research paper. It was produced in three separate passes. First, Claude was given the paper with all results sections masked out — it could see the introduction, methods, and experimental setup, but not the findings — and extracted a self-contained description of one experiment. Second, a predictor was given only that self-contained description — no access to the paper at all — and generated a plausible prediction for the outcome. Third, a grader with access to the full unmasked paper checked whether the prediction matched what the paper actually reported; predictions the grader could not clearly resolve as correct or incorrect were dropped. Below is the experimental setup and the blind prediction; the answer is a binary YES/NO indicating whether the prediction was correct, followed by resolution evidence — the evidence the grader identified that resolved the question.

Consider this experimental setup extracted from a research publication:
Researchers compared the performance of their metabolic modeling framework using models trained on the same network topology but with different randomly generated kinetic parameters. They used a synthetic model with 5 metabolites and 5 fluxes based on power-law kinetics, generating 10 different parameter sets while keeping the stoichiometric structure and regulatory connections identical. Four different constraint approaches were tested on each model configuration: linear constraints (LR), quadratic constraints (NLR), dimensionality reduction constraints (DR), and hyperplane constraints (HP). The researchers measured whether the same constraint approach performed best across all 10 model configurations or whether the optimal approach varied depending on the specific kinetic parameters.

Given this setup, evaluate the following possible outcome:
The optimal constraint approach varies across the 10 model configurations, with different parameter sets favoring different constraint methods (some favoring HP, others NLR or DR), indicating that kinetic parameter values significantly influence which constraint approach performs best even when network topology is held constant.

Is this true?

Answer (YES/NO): YES